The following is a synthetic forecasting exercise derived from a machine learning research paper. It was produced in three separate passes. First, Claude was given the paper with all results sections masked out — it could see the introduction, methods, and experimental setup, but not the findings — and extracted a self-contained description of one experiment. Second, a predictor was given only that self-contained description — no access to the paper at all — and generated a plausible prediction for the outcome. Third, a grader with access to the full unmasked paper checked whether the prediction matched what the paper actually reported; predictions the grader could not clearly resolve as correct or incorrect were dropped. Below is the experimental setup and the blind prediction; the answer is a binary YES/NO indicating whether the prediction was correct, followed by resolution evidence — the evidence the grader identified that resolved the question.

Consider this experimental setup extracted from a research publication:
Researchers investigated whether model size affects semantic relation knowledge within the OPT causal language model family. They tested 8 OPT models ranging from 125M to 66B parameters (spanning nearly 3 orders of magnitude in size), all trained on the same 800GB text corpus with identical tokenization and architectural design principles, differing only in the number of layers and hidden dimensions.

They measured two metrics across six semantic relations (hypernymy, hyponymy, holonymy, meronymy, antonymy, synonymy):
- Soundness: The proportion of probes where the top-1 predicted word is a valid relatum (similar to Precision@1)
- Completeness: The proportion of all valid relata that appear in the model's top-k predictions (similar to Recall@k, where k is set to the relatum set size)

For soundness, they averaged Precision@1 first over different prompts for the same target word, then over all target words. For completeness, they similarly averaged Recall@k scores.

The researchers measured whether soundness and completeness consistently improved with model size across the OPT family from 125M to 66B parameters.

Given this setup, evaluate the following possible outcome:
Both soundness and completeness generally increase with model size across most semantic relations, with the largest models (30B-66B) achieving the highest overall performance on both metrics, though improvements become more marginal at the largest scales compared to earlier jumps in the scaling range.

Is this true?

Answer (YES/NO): NO